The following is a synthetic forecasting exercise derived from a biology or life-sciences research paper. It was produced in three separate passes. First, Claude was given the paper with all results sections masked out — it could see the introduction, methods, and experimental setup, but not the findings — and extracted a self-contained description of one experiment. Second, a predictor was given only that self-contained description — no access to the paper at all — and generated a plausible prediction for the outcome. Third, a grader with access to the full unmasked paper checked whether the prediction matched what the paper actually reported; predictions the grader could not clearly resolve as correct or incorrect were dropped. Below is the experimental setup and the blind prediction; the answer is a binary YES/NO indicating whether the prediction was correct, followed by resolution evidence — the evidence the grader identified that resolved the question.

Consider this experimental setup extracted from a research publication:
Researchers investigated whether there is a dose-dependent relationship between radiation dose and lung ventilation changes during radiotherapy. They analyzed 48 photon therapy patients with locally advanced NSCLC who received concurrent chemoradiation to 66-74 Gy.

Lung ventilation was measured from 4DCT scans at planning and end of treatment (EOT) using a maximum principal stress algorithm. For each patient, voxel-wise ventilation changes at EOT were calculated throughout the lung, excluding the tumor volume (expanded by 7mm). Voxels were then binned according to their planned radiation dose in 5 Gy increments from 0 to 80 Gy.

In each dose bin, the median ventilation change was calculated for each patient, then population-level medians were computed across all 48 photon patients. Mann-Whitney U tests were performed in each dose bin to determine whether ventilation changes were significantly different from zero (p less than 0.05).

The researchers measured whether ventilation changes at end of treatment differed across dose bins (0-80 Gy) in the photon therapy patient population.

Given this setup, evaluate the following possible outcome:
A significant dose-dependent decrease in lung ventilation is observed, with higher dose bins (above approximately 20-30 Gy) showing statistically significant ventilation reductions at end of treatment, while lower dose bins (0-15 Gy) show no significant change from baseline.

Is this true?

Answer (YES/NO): NO